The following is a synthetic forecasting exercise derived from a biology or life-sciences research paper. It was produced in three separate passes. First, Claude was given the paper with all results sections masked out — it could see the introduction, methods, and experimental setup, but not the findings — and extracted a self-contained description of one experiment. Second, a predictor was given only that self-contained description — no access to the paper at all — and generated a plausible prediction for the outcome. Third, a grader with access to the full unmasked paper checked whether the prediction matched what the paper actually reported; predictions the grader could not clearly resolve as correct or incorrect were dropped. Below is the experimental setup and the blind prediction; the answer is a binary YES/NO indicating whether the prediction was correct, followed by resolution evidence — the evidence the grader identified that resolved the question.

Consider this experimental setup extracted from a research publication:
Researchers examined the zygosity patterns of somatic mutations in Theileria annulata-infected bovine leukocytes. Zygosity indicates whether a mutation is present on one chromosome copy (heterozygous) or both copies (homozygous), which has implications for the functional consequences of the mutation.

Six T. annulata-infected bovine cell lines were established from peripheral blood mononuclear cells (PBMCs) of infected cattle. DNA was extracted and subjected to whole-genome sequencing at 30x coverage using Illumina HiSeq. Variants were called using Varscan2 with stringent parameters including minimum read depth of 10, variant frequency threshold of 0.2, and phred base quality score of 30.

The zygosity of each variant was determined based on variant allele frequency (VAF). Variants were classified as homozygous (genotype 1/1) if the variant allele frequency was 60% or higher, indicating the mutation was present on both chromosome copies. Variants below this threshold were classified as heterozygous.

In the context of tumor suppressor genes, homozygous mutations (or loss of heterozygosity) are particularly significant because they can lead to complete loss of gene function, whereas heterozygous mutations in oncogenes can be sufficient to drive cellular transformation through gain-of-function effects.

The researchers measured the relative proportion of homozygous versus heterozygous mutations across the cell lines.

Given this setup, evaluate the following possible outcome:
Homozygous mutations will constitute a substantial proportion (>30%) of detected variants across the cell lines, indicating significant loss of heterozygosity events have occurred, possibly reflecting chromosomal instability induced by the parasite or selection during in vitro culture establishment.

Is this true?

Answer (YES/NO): NO